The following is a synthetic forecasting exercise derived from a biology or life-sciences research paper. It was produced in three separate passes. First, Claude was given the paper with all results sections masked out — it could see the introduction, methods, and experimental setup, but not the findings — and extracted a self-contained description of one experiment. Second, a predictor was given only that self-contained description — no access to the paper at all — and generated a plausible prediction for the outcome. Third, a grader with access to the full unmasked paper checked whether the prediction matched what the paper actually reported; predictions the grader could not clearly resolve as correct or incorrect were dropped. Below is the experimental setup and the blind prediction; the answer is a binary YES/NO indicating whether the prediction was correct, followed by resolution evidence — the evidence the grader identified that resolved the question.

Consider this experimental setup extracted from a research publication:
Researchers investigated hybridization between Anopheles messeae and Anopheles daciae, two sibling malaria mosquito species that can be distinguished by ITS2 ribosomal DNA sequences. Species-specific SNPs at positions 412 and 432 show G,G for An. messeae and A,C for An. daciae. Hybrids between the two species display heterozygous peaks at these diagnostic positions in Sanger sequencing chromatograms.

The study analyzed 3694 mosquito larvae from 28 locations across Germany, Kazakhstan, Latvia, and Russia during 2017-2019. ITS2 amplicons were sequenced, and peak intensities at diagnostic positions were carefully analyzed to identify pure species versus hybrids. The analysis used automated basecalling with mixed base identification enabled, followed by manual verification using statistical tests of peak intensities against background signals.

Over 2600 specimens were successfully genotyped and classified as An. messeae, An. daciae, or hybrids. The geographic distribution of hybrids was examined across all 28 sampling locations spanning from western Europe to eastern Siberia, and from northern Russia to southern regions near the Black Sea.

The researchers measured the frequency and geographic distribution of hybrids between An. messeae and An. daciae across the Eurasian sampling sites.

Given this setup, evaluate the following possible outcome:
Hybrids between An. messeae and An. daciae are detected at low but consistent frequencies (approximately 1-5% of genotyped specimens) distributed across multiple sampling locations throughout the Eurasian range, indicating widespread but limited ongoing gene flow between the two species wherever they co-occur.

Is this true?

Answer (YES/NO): NO